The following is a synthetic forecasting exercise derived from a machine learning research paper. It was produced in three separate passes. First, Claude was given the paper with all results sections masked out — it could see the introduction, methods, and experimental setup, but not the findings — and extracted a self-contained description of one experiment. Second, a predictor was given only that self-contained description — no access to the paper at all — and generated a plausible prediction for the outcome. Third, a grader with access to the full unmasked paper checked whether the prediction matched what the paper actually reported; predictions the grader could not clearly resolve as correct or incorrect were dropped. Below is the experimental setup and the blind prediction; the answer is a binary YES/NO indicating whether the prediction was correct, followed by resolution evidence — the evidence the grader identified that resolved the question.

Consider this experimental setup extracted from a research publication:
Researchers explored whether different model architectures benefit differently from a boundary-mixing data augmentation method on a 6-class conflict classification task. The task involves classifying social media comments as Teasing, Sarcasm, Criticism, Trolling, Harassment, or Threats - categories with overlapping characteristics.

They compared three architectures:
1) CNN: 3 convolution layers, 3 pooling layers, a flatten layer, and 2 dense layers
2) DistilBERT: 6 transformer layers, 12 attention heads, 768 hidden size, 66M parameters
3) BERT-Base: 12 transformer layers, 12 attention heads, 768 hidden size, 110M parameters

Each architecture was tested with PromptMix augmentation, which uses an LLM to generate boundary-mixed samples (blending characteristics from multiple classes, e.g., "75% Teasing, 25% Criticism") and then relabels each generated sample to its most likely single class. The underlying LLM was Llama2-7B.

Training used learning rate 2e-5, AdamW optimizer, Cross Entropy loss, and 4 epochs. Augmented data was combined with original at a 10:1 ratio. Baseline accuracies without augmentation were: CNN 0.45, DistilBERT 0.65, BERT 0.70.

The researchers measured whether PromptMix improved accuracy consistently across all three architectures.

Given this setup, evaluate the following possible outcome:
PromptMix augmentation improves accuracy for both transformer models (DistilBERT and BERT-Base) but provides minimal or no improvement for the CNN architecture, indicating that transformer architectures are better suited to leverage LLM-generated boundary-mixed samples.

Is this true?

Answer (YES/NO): NO